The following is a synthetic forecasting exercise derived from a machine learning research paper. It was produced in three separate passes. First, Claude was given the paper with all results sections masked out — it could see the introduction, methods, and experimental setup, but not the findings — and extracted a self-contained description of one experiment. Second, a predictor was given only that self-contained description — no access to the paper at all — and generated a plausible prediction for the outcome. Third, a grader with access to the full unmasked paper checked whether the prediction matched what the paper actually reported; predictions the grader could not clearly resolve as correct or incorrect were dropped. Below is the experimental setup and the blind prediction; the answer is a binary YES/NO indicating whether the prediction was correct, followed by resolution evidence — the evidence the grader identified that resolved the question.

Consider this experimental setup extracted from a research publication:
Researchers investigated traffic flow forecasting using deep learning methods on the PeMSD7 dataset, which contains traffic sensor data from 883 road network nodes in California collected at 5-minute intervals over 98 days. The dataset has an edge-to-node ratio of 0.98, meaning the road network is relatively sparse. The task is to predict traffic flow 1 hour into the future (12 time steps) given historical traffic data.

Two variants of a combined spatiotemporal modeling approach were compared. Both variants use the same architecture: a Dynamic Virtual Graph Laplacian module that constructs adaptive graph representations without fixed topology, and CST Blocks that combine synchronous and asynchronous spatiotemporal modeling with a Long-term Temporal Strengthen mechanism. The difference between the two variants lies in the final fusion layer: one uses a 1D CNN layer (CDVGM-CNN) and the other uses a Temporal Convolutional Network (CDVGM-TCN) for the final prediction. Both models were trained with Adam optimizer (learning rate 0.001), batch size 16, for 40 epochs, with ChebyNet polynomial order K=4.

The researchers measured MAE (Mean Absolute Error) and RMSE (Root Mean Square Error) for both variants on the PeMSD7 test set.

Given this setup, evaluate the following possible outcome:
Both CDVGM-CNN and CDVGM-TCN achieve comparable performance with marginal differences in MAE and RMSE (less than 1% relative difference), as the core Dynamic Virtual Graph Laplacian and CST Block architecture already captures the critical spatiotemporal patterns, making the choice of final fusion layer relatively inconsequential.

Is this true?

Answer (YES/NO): NO